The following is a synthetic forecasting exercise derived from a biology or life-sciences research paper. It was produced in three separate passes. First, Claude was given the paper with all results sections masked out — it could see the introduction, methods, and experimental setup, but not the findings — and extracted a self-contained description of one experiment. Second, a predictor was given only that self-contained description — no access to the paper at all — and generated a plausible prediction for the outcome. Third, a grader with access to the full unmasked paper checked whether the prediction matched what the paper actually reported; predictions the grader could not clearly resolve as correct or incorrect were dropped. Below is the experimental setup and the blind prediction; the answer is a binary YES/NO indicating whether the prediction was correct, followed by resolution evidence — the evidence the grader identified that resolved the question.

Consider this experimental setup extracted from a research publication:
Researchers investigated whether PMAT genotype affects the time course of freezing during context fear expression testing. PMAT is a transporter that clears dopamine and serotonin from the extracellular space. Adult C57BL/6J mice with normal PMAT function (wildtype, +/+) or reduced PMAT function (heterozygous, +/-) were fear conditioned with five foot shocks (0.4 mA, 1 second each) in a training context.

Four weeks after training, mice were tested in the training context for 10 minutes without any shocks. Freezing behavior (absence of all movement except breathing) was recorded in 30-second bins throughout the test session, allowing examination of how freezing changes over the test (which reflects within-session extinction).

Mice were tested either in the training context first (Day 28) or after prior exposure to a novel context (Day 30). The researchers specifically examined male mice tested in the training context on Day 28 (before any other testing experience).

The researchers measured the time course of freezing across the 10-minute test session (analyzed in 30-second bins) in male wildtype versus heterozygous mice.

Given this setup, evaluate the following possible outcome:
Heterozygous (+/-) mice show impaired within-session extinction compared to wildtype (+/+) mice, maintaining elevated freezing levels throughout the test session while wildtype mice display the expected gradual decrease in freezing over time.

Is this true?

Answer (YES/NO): NO